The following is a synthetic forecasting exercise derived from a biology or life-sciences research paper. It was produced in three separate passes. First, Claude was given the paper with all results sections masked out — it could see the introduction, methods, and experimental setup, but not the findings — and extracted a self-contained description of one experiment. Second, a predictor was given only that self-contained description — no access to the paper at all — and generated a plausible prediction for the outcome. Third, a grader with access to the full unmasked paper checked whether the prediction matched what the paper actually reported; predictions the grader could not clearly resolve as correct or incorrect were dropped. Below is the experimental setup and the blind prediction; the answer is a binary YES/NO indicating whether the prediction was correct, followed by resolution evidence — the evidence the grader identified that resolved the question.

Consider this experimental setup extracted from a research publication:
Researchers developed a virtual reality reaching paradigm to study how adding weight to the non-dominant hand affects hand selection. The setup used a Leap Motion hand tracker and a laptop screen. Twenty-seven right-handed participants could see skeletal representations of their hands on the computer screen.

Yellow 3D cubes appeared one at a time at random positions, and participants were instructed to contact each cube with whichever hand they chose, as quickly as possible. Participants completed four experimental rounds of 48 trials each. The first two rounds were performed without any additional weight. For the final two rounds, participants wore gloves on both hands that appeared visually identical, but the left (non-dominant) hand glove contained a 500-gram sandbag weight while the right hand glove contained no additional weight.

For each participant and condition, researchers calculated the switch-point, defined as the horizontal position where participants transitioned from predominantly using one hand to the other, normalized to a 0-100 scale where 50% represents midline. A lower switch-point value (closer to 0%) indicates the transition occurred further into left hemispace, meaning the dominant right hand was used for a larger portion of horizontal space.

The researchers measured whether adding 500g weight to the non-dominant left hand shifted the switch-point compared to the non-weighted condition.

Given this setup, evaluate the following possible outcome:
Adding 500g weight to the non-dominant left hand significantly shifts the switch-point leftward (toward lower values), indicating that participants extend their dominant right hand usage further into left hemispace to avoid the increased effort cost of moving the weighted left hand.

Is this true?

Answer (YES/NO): YES